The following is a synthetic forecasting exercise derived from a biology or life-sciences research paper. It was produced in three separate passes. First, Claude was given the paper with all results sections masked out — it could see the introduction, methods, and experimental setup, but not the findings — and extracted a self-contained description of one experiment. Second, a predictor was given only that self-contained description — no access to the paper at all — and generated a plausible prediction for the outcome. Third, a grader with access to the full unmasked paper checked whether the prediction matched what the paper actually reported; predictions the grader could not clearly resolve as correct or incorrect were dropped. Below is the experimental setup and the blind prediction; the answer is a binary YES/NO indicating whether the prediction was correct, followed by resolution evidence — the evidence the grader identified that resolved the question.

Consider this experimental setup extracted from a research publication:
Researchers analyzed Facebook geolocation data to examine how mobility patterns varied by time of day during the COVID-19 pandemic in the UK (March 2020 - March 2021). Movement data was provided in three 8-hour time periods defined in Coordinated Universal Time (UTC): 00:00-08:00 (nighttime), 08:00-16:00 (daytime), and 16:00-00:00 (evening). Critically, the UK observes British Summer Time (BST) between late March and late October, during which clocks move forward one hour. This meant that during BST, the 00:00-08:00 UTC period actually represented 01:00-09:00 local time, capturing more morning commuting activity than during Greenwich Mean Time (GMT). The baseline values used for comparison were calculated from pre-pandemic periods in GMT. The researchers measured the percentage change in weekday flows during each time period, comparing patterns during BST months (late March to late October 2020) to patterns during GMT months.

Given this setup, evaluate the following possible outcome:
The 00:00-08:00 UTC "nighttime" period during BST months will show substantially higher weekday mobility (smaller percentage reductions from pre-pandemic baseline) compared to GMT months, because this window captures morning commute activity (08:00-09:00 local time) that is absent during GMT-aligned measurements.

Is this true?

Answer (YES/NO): YES